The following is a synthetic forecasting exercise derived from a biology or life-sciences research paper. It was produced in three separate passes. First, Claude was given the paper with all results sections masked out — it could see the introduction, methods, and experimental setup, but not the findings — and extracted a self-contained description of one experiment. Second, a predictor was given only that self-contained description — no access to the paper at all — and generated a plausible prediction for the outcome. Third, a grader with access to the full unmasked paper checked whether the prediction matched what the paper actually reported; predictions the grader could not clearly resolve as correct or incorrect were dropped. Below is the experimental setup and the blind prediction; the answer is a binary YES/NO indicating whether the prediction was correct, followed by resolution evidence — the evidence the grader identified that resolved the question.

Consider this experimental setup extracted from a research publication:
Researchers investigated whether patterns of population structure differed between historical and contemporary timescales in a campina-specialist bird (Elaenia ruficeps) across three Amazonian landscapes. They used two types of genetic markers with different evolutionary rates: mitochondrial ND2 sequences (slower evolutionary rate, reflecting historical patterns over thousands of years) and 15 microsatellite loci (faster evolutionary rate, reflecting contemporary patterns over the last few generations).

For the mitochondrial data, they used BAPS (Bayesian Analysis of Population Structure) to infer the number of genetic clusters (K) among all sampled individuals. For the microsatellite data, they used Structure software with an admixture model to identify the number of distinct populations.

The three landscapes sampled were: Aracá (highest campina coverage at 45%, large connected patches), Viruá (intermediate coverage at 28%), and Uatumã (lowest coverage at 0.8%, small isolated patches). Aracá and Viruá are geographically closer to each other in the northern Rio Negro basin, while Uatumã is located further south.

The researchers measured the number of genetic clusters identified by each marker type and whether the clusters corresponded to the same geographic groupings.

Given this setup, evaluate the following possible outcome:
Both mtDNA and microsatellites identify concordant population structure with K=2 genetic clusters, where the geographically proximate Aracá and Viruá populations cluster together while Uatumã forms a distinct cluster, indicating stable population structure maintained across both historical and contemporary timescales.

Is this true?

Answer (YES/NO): NO